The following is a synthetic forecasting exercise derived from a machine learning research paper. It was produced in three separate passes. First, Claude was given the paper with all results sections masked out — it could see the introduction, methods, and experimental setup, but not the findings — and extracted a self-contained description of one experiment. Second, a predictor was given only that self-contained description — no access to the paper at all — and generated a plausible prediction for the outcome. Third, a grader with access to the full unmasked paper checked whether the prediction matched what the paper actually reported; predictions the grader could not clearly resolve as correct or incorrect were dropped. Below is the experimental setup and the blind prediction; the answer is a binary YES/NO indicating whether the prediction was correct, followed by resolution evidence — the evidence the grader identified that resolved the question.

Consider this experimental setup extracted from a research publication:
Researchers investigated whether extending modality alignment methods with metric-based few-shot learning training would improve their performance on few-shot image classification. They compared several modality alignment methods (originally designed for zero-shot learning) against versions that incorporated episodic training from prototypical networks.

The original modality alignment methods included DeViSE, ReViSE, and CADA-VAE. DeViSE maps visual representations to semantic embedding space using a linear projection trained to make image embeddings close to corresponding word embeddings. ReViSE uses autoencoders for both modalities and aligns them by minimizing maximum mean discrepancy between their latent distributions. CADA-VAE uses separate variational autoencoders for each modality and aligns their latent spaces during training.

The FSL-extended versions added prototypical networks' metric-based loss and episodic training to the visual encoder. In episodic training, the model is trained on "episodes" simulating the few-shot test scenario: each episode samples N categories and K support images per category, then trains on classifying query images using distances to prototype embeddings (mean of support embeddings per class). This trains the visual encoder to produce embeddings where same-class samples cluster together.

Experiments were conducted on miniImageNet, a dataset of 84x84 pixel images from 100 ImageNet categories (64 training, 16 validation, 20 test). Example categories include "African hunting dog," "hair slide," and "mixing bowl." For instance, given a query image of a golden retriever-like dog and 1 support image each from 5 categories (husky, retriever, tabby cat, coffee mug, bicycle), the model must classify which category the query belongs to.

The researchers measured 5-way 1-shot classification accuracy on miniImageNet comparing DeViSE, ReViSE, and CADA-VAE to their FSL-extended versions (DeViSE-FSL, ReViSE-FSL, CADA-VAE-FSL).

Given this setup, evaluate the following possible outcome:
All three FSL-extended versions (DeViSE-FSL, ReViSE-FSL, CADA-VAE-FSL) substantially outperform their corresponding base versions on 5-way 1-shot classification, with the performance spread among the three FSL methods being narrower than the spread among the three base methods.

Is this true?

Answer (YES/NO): NO